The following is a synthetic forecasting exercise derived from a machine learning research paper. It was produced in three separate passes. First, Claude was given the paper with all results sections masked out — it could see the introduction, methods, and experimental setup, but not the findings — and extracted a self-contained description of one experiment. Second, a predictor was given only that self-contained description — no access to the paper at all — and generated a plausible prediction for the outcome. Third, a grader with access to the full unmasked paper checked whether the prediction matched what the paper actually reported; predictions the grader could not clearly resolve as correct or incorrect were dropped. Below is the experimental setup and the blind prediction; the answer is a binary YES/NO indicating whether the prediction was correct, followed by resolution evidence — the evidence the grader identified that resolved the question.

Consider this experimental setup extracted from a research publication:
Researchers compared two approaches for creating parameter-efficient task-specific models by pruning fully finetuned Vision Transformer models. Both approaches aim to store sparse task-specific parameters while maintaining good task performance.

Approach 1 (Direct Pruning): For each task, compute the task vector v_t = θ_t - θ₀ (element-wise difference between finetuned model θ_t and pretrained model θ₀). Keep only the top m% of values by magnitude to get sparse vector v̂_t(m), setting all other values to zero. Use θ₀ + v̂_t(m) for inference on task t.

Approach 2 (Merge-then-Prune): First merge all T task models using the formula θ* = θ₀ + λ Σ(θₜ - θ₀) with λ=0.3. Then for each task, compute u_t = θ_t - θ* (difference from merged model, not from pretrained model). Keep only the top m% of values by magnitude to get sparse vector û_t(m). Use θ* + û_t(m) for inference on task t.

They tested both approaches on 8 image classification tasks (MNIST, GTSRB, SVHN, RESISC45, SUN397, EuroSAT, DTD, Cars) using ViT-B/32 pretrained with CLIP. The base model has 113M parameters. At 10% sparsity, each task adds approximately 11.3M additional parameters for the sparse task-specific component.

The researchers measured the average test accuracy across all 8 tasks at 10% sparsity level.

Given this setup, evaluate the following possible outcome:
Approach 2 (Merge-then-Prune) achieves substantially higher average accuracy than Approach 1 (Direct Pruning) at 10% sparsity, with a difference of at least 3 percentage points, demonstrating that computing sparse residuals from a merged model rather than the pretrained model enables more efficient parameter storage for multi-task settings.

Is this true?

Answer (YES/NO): NO